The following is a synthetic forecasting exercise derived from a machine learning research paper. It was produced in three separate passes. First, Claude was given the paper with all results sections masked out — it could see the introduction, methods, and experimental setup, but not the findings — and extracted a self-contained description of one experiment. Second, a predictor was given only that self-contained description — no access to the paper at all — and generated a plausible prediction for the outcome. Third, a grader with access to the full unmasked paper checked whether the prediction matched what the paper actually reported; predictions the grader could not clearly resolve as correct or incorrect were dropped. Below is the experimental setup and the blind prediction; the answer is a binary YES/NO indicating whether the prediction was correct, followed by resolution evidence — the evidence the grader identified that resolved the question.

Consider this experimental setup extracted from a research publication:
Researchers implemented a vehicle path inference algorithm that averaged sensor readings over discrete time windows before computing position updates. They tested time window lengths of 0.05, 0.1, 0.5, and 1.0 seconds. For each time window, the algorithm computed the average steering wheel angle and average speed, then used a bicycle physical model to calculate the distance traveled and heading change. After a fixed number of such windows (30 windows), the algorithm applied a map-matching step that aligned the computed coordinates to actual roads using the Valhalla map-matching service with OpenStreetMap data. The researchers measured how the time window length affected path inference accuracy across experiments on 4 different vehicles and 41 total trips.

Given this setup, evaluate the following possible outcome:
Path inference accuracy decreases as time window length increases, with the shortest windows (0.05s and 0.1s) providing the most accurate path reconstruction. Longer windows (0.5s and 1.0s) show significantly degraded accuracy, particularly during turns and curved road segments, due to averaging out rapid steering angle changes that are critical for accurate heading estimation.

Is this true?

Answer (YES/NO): NO